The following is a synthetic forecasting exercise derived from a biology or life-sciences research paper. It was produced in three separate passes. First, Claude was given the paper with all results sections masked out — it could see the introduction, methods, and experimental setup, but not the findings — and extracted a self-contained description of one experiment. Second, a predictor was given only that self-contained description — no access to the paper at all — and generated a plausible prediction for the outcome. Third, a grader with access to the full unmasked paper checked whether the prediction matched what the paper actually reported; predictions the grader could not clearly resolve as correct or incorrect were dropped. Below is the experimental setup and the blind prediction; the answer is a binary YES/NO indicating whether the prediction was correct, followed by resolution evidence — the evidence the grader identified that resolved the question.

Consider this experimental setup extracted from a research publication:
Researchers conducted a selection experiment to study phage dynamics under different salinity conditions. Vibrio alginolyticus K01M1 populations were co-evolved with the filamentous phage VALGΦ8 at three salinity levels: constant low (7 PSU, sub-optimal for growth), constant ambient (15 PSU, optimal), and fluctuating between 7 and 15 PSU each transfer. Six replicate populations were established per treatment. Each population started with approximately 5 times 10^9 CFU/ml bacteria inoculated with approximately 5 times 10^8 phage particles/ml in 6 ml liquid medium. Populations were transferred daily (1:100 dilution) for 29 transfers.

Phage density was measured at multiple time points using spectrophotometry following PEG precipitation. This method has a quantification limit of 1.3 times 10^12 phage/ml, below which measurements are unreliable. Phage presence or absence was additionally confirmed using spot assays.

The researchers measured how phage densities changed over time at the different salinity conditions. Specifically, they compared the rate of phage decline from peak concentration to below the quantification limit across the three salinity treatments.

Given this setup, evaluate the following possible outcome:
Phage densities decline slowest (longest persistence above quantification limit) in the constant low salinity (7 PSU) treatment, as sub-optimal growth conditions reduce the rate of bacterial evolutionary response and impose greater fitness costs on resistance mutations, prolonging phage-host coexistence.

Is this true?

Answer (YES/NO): YES